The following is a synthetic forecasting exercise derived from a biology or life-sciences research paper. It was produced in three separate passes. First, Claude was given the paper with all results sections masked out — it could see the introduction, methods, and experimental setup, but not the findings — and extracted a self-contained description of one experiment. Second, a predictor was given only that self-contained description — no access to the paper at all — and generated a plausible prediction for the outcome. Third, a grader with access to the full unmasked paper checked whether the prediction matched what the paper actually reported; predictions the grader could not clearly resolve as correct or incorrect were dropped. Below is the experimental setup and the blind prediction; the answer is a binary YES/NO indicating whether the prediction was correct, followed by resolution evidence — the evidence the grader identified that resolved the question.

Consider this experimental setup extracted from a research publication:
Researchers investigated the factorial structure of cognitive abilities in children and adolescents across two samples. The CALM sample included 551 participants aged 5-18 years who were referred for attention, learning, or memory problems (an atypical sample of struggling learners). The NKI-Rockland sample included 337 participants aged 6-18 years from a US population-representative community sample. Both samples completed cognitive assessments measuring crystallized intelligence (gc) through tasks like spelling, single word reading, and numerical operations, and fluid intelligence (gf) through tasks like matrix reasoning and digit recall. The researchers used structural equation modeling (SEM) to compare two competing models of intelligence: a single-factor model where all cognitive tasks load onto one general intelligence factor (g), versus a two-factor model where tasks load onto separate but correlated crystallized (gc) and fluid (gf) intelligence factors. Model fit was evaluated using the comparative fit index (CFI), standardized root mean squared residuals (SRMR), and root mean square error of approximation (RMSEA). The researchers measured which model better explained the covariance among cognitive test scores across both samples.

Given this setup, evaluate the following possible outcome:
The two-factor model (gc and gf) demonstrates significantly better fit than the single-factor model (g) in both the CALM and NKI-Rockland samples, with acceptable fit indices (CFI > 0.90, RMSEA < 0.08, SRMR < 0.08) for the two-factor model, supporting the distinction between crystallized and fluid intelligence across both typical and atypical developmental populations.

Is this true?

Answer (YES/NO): NO